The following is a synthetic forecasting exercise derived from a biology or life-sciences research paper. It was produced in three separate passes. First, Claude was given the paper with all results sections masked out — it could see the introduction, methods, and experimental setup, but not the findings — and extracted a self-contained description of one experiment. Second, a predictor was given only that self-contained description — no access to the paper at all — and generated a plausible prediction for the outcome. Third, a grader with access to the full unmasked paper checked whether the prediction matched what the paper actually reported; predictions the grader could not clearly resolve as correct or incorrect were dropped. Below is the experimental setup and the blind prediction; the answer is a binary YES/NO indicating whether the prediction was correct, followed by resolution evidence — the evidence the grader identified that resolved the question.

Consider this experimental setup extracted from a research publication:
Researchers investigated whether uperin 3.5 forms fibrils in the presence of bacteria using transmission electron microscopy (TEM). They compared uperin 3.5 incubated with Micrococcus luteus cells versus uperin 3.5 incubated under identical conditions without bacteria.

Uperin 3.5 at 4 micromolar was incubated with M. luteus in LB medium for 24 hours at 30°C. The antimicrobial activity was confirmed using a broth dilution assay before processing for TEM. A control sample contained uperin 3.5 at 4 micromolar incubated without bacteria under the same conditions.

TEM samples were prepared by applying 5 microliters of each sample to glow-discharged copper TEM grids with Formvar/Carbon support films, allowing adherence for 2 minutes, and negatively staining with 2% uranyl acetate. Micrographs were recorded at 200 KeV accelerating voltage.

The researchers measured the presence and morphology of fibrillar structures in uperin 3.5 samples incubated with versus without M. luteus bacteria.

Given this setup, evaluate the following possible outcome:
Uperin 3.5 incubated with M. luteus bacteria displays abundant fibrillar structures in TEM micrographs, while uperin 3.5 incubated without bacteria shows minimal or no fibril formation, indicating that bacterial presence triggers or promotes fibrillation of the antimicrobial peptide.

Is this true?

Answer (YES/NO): YES